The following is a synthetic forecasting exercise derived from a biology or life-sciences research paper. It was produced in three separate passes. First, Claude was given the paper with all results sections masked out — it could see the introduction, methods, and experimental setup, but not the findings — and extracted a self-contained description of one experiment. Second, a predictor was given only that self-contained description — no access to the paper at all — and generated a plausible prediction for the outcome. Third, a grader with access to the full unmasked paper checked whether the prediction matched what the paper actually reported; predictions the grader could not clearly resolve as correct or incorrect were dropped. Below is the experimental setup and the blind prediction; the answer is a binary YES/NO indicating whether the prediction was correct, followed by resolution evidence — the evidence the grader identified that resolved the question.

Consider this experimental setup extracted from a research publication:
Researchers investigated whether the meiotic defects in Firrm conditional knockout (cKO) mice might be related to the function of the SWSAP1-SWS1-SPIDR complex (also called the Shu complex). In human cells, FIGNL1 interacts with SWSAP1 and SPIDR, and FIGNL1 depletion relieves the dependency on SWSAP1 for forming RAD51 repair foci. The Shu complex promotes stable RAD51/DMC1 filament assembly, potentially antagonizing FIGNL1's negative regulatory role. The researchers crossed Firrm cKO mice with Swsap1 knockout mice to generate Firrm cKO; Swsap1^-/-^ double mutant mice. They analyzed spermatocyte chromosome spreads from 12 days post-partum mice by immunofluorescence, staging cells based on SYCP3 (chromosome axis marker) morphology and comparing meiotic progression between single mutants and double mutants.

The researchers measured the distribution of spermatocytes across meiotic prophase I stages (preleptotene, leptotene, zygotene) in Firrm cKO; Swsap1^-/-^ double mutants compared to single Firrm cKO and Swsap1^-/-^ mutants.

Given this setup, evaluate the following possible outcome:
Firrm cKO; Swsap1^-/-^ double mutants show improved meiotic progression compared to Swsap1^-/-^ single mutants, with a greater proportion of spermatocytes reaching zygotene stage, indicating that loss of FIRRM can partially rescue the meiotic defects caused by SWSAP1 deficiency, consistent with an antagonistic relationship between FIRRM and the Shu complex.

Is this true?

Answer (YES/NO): NO